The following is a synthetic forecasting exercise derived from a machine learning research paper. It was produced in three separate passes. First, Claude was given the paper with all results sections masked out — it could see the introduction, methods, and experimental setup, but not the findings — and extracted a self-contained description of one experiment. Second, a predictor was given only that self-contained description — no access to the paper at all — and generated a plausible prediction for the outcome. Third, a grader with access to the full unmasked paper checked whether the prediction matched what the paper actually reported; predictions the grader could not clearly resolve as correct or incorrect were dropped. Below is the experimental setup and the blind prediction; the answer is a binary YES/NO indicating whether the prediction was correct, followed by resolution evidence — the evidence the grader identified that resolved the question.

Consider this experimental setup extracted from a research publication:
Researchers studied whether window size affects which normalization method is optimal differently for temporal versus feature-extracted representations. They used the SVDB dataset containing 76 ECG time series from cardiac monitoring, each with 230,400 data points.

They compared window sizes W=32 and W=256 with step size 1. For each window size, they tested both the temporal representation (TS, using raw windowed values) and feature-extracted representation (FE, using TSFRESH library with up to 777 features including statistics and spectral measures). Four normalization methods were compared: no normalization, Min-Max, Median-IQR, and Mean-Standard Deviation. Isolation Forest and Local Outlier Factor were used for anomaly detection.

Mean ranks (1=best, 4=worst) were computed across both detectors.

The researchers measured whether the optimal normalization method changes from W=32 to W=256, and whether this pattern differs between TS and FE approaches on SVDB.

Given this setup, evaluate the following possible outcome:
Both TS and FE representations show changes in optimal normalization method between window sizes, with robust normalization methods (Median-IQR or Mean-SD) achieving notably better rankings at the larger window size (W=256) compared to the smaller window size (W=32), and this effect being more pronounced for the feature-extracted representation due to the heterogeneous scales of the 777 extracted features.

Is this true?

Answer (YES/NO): NO